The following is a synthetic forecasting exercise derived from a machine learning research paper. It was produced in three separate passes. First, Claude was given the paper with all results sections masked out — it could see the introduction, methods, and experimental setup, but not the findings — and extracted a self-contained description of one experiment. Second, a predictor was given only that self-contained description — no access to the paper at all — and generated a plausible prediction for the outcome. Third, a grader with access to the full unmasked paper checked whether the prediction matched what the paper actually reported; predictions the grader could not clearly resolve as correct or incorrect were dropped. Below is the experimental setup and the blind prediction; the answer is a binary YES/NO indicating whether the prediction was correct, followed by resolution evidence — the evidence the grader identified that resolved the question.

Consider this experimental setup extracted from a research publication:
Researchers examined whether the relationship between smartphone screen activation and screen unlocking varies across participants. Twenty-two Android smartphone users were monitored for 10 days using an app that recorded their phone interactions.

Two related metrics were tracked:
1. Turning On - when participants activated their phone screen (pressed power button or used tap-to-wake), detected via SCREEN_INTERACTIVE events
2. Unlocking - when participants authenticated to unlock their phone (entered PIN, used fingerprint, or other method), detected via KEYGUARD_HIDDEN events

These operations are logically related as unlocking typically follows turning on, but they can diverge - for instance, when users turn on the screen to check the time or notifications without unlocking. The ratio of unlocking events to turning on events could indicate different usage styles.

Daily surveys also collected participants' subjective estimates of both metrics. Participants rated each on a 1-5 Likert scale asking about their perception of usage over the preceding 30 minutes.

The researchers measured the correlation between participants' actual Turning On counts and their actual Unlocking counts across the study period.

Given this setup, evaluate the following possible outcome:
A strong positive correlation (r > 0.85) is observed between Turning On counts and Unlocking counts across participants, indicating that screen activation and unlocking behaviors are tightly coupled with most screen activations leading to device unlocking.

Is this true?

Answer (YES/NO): NO